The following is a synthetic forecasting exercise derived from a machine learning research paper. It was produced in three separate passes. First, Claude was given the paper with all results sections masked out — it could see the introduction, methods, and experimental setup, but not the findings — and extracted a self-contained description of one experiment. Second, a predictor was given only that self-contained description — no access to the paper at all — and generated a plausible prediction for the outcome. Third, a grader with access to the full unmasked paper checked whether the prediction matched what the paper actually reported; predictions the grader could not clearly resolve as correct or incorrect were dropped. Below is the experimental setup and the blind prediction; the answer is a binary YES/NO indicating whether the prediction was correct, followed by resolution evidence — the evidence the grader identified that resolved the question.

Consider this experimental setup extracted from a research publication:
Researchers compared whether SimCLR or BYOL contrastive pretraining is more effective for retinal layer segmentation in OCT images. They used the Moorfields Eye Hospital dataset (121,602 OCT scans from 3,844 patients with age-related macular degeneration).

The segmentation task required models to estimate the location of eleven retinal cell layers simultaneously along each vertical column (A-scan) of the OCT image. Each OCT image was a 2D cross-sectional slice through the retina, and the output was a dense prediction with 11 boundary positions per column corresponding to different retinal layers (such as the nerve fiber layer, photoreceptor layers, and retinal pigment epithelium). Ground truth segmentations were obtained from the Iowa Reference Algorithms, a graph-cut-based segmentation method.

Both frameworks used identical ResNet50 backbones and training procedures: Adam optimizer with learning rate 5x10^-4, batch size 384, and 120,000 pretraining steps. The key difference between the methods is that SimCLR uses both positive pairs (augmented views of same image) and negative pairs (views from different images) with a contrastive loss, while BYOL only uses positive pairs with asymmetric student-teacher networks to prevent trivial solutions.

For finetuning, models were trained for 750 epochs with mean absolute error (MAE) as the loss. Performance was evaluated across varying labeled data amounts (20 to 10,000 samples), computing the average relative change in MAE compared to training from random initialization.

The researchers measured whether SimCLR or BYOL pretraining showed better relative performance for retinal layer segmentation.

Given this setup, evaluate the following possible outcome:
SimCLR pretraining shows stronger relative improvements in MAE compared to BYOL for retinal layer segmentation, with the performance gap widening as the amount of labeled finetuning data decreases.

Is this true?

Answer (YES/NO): NO